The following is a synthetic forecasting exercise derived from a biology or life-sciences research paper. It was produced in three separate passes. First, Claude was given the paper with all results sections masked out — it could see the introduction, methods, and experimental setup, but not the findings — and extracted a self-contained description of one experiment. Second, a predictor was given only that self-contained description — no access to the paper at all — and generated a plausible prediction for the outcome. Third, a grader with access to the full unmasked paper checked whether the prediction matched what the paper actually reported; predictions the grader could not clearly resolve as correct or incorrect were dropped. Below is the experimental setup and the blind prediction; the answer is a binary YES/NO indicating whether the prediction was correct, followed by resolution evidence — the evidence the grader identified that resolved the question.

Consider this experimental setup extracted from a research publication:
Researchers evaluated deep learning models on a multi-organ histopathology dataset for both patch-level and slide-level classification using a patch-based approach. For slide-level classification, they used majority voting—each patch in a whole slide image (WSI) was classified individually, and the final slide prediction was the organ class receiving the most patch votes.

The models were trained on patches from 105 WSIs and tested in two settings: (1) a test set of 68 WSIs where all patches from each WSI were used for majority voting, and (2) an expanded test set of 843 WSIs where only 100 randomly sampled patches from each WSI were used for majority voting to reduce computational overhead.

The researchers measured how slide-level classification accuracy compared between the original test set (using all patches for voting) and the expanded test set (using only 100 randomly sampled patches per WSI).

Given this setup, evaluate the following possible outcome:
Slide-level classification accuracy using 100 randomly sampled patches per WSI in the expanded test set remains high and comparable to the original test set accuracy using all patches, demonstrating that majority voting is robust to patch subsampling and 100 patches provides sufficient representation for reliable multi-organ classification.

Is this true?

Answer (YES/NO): NO